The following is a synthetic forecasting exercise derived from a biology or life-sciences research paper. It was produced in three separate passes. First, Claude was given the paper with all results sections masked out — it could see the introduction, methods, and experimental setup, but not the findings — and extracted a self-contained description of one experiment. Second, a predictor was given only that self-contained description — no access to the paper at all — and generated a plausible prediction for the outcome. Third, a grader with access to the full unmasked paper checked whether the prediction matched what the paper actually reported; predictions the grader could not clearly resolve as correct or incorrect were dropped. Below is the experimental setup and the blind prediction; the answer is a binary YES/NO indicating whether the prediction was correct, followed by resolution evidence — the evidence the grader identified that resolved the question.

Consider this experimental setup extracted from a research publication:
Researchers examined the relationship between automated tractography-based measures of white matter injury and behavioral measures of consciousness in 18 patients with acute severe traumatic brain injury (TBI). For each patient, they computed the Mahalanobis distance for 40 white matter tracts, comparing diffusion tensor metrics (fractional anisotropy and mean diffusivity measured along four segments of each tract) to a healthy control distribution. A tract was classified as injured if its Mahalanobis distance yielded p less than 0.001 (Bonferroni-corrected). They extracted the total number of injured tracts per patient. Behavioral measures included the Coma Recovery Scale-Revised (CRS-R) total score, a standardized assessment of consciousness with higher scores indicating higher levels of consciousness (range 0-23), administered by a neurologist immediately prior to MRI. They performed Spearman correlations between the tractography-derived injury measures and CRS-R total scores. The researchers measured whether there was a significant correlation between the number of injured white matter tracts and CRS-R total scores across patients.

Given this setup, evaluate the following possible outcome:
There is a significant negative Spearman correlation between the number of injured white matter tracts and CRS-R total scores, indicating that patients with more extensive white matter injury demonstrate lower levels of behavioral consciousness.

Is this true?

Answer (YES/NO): NO